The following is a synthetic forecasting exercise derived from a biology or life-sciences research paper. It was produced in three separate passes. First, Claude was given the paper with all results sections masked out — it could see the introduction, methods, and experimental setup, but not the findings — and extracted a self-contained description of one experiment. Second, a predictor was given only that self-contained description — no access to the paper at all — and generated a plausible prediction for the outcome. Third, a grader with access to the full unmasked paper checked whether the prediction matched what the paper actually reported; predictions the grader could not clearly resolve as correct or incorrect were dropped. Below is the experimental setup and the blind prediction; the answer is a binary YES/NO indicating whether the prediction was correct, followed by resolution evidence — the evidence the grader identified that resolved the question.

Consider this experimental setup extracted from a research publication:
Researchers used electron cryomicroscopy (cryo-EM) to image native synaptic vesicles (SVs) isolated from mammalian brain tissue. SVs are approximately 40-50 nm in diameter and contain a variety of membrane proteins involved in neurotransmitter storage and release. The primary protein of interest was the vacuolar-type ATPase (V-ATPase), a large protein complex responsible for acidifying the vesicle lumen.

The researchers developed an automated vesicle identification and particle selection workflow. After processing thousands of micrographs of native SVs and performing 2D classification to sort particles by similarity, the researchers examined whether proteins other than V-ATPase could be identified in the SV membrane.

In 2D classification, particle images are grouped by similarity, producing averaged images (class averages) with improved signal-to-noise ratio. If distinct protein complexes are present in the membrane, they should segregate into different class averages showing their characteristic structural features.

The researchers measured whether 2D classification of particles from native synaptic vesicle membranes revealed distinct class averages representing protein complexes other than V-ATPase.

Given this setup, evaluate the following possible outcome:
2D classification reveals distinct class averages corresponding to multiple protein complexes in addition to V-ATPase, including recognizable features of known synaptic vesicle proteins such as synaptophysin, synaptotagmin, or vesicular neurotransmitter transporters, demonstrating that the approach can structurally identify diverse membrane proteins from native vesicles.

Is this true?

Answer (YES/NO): NO